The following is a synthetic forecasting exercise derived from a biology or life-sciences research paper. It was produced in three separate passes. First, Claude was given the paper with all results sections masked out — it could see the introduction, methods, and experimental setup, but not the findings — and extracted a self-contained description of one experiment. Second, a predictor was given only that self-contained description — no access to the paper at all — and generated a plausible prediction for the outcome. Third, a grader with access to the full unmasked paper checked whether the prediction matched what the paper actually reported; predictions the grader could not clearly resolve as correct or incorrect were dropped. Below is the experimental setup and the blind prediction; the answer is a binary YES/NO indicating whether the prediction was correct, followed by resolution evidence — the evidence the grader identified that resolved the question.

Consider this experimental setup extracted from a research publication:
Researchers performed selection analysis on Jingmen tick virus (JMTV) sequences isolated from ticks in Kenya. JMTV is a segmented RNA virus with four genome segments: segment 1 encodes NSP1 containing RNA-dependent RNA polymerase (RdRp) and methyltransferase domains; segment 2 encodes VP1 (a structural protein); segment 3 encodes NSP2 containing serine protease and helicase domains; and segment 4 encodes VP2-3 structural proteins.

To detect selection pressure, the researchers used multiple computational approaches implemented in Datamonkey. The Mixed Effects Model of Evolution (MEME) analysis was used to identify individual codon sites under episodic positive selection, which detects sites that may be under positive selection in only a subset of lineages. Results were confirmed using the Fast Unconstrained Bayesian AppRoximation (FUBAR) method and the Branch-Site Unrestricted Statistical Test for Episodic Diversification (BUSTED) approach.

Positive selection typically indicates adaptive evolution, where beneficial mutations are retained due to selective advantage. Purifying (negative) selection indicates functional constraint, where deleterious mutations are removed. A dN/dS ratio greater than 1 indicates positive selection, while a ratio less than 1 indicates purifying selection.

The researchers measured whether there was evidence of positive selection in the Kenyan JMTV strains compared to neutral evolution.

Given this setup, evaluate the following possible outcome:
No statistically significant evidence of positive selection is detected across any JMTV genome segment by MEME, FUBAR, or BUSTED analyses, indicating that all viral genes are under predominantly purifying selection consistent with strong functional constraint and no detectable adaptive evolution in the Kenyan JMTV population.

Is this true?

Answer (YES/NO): NO